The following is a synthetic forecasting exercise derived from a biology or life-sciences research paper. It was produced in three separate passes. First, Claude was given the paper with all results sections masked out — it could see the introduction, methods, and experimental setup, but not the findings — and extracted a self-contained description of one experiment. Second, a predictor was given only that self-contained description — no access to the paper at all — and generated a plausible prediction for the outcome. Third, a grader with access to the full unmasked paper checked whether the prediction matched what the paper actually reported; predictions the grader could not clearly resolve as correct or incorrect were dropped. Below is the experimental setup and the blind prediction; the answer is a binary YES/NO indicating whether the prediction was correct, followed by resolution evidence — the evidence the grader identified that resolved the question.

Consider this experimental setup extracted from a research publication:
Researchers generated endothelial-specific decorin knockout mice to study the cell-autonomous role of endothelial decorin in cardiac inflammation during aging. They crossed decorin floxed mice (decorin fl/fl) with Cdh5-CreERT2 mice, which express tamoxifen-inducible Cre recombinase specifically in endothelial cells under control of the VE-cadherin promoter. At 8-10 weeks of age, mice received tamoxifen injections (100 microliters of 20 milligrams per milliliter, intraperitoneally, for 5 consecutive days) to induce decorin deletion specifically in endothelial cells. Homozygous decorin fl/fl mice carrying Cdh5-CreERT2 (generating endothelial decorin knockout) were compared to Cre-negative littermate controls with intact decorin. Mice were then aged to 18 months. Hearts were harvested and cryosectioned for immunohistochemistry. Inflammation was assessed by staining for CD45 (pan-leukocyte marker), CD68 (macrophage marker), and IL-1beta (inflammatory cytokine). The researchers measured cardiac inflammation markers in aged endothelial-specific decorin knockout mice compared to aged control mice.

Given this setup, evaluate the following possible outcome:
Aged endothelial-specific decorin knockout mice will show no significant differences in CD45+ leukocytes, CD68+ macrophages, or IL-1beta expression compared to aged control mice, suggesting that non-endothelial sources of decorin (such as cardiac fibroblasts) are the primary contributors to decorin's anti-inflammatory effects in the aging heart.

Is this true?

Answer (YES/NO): NO